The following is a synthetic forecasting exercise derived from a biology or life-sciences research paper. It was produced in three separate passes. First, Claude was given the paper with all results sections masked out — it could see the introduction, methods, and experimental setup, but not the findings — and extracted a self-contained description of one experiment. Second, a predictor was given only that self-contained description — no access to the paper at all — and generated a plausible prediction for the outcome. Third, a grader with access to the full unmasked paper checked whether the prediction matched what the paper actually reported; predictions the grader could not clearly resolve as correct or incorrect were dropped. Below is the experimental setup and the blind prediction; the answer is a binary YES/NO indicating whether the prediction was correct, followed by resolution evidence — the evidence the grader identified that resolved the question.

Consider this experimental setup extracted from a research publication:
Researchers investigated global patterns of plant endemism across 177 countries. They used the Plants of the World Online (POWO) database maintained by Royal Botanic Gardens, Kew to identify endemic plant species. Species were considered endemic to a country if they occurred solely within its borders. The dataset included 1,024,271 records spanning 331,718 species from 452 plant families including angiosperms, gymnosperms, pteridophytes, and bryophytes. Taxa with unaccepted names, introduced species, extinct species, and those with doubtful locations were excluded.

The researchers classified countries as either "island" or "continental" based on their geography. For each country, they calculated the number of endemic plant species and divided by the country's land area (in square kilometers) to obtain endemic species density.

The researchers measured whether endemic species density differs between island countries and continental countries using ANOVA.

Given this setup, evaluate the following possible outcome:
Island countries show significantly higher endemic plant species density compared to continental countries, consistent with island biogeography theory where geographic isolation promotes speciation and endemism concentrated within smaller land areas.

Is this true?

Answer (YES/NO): YES